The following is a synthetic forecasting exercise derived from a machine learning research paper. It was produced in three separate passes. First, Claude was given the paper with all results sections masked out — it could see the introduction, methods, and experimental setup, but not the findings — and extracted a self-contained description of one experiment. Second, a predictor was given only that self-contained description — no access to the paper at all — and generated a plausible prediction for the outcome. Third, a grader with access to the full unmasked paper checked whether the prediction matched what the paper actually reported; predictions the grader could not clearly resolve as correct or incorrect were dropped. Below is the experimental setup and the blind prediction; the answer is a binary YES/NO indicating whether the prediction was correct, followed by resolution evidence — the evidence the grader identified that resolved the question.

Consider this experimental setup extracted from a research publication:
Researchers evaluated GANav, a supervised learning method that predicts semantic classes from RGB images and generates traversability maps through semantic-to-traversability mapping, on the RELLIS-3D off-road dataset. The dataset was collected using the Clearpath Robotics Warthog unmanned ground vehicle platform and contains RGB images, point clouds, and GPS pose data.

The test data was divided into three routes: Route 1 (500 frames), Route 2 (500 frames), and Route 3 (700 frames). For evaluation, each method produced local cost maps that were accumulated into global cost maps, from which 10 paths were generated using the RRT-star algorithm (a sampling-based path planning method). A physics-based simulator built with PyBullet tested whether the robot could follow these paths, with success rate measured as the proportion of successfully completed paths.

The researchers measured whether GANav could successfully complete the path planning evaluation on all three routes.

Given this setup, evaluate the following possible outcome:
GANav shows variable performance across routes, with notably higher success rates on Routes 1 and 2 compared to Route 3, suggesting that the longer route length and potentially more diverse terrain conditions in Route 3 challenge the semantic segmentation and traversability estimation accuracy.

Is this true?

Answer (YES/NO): NO